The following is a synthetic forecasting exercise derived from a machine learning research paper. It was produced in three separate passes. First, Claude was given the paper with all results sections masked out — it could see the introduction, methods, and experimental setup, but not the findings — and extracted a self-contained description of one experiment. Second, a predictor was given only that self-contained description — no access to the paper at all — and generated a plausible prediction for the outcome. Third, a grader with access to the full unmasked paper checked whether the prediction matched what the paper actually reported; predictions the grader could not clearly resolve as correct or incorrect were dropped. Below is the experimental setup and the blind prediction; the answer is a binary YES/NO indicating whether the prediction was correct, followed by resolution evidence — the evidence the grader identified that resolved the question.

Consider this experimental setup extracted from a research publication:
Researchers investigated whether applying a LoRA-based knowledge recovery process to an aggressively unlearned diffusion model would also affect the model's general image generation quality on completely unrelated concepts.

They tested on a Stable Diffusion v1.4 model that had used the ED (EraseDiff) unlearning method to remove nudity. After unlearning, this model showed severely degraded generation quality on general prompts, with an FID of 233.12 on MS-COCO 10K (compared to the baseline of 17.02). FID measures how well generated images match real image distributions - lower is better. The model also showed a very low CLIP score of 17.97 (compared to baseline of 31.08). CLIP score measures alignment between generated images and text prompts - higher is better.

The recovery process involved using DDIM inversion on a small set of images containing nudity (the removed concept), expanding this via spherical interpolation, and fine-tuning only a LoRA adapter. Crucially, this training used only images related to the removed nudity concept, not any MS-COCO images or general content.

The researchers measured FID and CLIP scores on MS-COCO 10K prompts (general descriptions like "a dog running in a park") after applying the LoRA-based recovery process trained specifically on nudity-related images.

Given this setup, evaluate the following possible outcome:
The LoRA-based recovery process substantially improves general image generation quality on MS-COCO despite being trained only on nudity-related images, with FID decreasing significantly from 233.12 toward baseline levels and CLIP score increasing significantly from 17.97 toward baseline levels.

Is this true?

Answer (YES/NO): YES